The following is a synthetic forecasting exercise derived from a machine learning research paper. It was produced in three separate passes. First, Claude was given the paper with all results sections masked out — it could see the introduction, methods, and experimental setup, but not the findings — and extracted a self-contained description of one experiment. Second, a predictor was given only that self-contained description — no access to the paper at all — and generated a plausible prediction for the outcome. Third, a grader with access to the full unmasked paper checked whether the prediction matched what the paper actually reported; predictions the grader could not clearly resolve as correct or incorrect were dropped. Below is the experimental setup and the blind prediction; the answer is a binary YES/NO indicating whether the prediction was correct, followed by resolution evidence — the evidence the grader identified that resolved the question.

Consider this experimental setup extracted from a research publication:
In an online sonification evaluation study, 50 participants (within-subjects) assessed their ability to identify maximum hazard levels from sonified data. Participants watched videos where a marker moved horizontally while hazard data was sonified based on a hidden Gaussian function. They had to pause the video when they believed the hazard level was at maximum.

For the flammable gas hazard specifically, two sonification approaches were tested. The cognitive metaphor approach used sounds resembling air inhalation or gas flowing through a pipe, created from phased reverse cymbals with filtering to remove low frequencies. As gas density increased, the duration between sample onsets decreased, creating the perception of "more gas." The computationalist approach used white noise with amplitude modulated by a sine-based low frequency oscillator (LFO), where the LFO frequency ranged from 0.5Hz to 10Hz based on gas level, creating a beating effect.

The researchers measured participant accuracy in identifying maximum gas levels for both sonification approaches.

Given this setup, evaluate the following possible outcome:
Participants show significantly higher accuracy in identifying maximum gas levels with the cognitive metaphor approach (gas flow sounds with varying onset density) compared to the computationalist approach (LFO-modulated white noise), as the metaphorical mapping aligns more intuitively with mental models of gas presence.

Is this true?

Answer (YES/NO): NO